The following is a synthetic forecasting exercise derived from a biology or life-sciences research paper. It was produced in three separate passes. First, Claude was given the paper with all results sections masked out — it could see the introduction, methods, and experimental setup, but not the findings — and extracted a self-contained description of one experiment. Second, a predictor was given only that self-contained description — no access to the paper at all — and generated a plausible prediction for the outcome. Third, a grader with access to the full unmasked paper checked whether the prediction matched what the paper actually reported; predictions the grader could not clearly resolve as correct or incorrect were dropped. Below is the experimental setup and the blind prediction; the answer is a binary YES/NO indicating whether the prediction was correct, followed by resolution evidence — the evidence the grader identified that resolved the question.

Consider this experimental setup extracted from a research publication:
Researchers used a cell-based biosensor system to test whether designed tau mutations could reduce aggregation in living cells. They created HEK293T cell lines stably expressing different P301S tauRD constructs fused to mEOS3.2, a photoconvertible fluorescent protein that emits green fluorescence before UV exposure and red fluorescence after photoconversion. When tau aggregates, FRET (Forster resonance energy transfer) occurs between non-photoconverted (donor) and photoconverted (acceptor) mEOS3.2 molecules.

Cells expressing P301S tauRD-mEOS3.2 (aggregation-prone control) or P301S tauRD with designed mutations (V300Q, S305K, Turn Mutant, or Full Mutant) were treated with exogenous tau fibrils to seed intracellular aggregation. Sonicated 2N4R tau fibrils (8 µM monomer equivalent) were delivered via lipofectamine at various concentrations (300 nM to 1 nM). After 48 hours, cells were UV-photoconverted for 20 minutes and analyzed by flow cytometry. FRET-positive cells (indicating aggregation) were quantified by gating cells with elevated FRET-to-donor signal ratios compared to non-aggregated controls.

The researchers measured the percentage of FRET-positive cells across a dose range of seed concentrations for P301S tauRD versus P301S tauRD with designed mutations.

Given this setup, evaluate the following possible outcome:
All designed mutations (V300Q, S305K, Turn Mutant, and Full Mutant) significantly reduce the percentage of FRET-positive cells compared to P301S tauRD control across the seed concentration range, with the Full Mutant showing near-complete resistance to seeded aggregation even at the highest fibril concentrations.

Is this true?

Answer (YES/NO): NO